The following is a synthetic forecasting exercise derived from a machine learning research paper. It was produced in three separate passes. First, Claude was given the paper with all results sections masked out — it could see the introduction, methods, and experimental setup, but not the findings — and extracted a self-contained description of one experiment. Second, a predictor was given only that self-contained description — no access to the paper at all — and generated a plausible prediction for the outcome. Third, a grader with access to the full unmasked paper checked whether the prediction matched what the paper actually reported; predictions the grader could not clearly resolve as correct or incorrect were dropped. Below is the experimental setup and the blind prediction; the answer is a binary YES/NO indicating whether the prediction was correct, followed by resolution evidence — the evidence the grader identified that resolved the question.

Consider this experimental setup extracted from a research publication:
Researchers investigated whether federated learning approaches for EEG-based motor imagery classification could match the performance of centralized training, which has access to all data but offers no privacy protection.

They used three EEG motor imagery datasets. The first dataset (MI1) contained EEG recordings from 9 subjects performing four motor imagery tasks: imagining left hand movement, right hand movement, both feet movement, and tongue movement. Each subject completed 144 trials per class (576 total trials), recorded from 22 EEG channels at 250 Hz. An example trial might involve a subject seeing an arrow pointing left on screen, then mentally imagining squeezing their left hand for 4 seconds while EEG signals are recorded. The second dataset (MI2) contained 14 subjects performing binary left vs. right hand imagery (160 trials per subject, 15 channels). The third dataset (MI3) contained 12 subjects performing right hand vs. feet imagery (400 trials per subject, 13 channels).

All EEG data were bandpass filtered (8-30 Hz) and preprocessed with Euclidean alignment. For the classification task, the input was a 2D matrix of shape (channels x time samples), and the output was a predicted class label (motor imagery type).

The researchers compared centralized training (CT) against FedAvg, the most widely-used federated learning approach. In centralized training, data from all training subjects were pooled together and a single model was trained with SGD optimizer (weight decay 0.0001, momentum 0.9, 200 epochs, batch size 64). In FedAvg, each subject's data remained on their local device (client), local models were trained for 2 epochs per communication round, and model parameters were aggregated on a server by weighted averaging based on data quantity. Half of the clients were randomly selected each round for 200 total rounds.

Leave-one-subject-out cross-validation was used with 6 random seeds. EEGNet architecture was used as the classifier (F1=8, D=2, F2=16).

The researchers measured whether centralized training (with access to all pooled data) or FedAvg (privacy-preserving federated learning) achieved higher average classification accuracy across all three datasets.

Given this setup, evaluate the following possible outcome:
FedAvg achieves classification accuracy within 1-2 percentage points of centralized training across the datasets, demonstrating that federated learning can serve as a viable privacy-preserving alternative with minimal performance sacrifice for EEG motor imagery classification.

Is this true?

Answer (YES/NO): NO